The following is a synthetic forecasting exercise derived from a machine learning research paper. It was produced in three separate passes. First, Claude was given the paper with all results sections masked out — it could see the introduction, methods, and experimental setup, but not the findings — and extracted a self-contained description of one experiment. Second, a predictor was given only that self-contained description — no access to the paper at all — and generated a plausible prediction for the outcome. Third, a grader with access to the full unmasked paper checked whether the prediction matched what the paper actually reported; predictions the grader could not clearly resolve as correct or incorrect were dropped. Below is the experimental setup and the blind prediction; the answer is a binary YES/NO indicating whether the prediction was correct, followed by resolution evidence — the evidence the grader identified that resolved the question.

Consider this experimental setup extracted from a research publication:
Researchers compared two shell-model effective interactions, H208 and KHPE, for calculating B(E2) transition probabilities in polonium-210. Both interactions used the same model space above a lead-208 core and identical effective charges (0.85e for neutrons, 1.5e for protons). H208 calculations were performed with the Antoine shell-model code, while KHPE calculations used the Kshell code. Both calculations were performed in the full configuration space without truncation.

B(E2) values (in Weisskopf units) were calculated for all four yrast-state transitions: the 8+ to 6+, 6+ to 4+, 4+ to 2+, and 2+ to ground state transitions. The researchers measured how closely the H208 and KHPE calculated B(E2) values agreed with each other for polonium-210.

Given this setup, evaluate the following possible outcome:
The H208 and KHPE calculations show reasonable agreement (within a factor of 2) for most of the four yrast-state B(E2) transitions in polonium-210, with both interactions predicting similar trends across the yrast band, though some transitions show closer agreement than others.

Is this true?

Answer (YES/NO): YES